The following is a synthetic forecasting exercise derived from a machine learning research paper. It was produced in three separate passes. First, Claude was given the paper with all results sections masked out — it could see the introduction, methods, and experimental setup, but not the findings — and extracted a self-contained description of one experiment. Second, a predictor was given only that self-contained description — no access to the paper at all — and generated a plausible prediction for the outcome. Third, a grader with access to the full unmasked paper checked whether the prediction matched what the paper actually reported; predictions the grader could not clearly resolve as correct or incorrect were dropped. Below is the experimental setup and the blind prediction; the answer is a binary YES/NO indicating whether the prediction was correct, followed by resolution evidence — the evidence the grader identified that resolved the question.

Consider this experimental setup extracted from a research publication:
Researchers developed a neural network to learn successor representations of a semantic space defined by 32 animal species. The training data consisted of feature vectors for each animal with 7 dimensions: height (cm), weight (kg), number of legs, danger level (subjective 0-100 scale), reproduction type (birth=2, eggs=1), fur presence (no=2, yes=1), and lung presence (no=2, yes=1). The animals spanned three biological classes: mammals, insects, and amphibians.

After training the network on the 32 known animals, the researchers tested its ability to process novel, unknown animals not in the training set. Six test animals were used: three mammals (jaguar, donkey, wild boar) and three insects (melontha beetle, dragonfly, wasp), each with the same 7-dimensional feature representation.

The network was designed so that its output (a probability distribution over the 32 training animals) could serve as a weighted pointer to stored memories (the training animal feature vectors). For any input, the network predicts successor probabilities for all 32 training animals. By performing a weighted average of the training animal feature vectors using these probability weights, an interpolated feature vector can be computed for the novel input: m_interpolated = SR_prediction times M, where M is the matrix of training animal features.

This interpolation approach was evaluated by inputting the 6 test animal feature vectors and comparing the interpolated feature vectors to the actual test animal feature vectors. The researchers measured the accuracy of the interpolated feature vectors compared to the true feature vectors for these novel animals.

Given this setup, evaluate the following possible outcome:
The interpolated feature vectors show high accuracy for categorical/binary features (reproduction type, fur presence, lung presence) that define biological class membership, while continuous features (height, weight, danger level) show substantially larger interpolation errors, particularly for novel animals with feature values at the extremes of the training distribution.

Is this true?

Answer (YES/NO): NO